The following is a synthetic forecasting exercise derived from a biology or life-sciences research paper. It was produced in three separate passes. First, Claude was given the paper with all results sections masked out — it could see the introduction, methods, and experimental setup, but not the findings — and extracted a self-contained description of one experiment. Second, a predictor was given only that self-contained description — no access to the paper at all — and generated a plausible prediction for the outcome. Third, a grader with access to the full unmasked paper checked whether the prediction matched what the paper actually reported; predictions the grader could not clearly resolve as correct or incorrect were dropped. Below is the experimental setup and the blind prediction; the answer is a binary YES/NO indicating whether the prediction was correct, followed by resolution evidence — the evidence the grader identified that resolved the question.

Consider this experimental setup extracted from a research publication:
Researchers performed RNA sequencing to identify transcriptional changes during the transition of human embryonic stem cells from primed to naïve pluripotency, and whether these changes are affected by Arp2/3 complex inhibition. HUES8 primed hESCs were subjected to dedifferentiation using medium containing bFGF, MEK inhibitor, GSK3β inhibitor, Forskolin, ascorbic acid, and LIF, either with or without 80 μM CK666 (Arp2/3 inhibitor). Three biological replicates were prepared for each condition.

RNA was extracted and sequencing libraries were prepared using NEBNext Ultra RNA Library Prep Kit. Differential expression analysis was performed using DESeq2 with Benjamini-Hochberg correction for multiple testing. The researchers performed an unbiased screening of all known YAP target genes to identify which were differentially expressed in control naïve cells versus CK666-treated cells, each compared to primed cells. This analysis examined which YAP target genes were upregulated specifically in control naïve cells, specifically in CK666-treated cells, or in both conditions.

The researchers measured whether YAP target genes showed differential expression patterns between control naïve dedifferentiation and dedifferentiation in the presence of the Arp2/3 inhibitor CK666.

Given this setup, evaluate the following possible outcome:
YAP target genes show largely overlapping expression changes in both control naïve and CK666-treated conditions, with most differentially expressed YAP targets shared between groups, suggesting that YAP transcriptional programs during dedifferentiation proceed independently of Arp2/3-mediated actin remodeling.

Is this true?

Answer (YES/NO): NO